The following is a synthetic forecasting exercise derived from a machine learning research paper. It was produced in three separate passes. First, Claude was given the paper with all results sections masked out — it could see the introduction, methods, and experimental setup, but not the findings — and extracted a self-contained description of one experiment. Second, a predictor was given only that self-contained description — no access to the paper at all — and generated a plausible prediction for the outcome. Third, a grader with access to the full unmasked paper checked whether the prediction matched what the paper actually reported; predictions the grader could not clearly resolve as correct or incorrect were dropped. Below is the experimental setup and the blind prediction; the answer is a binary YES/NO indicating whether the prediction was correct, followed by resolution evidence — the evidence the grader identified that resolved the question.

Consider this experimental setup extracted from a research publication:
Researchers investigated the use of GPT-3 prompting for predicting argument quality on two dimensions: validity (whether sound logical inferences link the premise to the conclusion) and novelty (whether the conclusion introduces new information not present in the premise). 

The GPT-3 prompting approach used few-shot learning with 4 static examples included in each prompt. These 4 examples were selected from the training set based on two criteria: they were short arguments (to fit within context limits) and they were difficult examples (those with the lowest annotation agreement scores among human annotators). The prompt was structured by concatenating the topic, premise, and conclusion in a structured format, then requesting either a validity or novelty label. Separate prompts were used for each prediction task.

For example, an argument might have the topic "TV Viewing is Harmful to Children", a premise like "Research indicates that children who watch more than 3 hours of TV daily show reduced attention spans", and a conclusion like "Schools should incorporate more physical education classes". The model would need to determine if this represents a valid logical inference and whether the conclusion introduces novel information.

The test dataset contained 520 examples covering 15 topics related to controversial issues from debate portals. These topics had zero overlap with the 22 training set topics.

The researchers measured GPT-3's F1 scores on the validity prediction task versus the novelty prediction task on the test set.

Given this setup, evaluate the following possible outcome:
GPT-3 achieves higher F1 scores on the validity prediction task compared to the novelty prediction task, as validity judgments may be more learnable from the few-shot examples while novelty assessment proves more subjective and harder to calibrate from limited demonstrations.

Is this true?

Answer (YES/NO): YES